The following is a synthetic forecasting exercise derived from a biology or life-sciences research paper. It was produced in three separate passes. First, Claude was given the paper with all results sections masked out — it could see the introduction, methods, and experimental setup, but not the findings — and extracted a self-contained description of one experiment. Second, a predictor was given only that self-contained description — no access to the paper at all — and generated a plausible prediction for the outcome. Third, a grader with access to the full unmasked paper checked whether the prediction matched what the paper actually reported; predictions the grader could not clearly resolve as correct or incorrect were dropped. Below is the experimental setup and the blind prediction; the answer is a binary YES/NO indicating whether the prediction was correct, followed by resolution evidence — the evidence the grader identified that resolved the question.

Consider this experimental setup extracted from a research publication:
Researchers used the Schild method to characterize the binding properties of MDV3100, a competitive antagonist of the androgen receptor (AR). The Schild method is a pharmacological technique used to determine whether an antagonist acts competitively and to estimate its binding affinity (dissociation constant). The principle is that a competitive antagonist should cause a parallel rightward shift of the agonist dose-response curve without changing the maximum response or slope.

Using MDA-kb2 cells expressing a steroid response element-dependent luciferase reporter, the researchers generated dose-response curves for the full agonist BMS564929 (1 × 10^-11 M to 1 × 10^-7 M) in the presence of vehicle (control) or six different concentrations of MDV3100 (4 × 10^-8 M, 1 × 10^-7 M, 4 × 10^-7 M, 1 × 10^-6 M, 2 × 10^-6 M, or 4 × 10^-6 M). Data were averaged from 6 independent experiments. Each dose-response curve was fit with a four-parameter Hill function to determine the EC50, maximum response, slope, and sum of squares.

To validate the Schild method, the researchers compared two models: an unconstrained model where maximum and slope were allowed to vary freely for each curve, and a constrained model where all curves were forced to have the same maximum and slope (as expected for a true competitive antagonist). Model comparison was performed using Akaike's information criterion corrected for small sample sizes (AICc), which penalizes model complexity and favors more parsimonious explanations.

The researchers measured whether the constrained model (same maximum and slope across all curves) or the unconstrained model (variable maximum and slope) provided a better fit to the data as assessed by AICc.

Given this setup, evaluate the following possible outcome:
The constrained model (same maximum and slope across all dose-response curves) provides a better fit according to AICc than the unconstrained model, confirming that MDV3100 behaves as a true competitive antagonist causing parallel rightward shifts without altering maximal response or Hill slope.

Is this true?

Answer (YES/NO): YES